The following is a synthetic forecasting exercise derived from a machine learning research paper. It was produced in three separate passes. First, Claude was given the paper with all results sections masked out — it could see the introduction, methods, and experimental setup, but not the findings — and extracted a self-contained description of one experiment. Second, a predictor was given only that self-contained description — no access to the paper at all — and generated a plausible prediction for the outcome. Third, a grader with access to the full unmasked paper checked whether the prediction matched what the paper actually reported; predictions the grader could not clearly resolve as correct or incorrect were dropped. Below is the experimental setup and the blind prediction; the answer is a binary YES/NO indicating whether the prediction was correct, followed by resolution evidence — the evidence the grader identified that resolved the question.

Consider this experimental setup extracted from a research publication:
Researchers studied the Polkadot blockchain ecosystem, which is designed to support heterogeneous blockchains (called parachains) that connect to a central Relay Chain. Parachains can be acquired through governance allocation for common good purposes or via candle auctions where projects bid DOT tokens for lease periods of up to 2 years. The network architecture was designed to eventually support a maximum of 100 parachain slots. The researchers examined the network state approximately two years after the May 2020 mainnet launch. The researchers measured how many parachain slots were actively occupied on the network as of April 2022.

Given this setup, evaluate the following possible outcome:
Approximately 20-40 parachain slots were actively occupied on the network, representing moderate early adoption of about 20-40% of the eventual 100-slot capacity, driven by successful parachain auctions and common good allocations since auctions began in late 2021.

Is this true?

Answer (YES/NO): NO